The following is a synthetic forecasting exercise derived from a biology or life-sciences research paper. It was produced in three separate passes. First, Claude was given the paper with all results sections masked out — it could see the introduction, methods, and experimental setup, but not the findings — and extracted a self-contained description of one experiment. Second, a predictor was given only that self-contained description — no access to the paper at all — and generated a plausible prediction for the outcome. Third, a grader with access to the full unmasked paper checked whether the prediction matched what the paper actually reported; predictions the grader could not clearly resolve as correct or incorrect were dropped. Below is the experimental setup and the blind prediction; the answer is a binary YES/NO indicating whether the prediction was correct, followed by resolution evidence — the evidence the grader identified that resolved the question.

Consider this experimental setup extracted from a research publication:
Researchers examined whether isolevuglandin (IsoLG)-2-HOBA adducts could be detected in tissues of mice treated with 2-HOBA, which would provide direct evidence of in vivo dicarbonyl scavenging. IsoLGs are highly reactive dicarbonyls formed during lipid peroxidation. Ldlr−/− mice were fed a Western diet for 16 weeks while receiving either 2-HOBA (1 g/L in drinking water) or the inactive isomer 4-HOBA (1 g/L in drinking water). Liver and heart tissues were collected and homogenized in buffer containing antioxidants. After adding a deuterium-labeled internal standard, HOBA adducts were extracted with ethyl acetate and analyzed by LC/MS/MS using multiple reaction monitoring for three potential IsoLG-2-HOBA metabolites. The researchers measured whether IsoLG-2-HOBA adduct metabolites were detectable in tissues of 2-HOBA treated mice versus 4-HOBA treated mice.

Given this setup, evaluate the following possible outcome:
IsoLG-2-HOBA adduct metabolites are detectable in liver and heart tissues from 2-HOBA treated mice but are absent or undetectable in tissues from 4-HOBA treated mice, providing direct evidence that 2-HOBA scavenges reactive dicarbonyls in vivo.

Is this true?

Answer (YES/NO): YES